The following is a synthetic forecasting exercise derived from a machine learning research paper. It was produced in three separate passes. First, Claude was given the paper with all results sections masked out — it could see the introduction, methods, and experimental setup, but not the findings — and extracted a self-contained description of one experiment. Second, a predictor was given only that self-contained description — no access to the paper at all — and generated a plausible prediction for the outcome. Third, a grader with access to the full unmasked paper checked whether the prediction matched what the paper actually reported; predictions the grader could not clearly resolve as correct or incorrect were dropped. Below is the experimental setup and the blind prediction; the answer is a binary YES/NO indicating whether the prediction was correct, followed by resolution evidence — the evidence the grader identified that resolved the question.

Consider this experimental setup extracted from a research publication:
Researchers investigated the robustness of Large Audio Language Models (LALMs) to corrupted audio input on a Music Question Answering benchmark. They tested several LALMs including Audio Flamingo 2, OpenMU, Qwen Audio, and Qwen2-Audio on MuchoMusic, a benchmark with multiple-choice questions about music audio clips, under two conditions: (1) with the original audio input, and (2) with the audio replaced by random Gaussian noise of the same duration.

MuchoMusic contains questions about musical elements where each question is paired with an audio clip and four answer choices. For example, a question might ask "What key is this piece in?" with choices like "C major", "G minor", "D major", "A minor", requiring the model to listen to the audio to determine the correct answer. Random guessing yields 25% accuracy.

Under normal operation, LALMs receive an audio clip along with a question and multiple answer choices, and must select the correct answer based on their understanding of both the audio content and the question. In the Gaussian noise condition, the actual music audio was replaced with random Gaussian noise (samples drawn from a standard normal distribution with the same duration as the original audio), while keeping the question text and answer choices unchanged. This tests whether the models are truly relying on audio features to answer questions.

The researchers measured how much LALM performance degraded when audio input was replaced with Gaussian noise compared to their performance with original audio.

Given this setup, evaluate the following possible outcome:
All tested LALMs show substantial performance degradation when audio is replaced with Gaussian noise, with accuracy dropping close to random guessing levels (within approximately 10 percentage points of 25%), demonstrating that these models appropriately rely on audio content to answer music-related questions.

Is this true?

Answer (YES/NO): NO